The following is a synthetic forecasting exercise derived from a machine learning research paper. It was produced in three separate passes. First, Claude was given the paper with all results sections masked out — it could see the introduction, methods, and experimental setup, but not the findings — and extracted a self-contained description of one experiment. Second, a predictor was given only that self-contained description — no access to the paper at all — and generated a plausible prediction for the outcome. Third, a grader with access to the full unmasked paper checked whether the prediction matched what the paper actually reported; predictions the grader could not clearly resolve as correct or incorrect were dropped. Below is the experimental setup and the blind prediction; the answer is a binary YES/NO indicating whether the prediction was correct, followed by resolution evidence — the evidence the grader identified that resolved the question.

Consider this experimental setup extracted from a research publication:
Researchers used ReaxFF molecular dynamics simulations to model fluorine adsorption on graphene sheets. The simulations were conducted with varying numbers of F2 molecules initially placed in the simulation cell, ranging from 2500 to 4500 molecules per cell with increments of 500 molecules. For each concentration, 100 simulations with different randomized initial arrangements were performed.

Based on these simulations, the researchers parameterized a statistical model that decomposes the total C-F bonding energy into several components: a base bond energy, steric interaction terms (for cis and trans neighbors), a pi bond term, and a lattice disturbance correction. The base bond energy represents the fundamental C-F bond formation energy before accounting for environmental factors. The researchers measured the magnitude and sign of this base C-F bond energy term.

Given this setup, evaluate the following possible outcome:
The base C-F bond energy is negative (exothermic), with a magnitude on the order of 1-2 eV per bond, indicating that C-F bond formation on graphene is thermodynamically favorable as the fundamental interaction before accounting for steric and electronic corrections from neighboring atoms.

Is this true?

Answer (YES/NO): NO